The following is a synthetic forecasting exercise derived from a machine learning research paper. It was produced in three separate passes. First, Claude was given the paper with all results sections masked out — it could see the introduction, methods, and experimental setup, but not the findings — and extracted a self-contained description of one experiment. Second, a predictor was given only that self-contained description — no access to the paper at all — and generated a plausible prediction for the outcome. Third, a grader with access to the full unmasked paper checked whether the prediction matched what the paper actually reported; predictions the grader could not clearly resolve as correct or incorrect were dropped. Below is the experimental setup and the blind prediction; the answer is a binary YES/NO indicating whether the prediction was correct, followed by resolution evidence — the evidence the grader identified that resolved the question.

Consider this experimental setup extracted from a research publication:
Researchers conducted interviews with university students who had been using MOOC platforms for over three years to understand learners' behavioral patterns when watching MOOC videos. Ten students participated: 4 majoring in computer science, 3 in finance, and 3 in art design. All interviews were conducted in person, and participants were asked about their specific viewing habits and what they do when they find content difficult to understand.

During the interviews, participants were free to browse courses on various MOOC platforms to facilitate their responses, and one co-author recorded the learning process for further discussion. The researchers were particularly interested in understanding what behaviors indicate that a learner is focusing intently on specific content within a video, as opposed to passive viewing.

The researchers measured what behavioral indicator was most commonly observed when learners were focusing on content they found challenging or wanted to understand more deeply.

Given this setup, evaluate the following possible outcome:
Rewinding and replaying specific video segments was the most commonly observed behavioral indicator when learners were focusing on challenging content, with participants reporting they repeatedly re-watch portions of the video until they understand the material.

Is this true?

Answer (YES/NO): NO